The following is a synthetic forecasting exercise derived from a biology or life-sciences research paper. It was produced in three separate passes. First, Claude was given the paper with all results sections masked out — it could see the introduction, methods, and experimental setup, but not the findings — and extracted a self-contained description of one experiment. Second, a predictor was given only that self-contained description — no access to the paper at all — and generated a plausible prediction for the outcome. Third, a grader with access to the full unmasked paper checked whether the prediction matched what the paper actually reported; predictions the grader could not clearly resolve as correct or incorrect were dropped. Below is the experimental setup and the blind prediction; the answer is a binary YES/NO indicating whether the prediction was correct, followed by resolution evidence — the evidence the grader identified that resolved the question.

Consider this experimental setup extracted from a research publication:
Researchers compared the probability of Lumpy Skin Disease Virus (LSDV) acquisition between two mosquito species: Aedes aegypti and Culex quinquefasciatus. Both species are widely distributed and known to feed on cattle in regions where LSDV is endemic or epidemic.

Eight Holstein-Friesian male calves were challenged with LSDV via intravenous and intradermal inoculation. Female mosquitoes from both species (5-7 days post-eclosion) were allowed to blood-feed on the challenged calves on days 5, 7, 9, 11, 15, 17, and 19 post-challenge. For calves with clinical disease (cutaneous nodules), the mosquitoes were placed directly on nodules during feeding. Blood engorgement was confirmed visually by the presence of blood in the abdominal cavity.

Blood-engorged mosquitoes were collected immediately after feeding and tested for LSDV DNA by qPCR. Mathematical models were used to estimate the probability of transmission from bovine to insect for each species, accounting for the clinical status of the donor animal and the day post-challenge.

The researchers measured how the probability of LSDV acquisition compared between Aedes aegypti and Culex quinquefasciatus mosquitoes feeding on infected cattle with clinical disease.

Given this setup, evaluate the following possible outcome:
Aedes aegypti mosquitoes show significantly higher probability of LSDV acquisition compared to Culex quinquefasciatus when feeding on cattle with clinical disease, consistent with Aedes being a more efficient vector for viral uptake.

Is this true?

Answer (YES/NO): NO